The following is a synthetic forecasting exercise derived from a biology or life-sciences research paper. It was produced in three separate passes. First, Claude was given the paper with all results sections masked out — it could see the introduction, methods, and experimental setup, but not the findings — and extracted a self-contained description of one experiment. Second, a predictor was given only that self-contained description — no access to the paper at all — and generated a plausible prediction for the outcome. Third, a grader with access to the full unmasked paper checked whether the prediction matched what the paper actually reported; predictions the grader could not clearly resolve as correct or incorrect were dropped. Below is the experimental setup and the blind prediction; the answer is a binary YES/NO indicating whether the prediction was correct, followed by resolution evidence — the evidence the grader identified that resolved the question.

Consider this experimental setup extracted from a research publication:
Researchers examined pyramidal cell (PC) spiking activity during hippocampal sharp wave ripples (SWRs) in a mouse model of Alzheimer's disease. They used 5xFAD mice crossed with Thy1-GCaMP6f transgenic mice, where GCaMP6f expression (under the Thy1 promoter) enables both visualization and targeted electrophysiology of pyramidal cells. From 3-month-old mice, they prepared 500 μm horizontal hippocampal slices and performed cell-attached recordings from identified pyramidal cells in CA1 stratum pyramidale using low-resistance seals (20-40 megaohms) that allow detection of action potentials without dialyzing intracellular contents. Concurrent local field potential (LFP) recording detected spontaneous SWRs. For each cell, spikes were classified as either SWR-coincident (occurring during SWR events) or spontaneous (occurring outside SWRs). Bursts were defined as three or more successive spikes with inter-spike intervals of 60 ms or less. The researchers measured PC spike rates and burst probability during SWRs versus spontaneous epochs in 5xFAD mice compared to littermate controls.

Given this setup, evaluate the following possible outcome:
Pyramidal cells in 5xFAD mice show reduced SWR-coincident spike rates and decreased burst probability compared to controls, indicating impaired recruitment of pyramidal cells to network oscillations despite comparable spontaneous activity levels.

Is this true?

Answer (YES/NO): NO